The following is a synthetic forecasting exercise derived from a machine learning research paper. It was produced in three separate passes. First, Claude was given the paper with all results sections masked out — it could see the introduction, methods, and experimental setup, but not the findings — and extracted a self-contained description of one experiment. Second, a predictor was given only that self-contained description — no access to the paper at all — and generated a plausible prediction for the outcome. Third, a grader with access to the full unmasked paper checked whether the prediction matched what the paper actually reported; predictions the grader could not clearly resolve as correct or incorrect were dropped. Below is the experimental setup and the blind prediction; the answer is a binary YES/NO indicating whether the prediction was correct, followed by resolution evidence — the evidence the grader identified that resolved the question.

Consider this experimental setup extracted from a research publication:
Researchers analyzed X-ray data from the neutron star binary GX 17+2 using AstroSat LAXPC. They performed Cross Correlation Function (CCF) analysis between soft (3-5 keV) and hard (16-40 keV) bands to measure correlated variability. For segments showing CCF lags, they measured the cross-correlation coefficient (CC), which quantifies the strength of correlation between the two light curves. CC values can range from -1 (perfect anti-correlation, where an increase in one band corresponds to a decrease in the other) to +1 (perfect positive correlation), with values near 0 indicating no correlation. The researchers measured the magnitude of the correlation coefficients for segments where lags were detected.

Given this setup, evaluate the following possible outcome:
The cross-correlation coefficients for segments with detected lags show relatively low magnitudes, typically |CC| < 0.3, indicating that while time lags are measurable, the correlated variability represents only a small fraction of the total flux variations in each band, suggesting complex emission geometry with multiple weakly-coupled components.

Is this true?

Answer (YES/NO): NO